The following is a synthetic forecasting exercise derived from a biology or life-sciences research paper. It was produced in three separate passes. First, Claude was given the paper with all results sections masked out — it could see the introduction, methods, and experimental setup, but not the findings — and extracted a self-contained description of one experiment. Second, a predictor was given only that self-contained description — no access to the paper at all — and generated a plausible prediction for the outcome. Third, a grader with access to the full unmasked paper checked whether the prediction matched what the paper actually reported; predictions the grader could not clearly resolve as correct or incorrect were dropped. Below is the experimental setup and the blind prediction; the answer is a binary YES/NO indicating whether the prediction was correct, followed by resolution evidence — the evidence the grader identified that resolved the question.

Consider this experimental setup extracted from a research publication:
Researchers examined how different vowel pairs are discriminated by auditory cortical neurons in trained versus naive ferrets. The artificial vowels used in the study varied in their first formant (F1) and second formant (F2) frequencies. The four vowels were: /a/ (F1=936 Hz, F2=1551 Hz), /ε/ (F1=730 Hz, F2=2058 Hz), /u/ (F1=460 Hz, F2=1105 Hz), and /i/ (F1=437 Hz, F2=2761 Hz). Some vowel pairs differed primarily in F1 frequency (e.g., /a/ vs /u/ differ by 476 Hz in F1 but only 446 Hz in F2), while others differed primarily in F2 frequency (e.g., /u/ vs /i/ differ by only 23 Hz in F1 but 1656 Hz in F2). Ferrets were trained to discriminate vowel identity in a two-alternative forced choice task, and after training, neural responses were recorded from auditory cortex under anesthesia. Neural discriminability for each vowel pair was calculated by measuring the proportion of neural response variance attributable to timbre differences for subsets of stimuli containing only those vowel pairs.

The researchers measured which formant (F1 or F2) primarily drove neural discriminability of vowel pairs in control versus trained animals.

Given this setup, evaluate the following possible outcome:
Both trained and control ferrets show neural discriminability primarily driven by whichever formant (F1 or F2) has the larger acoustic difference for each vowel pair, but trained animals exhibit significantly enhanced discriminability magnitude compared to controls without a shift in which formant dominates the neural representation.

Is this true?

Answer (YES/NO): NO